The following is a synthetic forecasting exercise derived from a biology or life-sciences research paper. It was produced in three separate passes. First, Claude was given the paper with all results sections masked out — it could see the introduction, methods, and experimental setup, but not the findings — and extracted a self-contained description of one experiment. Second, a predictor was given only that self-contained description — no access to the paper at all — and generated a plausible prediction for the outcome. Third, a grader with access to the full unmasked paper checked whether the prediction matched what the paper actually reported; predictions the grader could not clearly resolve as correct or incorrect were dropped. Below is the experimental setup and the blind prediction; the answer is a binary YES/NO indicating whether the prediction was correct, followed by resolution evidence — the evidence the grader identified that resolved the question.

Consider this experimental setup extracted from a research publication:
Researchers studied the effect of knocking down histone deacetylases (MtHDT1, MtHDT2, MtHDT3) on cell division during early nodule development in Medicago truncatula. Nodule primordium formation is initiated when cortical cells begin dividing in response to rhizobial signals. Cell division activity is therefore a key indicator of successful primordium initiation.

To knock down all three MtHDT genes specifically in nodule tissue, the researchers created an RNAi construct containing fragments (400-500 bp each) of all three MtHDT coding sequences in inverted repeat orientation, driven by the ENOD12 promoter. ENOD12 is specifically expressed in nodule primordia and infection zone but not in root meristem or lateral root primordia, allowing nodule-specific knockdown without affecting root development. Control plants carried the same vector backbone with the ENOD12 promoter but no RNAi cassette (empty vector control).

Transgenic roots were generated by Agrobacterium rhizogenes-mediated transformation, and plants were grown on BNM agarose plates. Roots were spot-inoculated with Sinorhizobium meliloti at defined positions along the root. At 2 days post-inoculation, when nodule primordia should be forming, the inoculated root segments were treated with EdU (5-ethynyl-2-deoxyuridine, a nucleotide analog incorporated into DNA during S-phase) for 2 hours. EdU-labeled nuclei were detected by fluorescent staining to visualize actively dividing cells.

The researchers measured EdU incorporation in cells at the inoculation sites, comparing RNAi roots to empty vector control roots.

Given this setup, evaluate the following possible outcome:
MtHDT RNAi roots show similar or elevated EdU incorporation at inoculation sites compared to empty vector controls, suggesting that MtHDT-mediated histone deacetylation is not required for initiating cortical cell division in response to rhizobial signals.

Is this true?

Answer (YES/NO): NO